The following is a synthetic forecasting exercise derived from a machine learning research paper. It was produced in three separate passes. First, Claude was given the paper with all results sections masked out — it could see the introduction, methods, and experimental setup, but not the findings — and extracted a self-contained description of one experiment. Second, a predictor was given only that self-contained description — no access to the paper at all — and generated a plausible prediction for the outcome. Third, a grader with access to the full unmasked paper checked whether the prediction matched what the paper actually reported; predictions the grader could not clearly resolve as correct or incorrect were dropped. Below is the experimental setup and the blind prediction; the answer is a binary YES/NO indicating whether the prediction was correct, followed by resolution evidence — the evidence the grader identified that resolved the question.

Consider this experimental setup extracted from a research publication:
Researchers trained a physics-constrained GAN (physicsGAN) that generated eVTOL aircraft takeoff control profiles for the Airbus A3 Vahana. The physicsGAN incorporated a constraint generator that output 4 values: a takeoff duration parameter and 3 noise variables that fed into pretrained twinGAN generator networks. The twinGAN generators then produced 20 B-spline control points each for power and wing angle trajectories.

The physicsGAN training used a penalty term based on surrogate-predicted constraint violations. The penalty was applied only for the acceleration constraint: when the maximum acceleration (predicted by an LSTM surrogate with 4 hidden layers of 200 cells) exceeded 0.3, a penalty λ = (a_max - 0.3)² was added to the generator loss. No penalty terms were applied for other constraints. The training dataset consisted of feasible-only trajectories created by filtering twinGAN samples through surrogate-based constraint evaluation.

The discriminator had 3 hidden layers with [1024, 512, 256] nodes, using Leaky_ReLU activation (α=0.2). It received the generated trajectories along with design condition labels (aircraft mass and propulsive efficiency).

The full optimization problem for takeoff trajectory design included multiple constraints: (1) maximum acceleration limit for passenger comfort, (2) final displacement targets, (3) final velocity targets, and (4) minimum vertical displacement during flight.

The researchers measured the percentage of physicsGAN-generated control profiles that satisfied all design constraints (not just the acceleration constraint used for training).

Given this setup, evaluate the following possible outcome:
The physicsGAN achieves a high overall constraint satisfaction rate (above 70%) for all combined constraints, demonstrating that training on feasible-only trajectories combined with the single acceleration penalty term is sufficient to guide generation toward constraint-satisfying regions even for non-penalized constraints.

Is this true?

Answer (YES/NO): YES